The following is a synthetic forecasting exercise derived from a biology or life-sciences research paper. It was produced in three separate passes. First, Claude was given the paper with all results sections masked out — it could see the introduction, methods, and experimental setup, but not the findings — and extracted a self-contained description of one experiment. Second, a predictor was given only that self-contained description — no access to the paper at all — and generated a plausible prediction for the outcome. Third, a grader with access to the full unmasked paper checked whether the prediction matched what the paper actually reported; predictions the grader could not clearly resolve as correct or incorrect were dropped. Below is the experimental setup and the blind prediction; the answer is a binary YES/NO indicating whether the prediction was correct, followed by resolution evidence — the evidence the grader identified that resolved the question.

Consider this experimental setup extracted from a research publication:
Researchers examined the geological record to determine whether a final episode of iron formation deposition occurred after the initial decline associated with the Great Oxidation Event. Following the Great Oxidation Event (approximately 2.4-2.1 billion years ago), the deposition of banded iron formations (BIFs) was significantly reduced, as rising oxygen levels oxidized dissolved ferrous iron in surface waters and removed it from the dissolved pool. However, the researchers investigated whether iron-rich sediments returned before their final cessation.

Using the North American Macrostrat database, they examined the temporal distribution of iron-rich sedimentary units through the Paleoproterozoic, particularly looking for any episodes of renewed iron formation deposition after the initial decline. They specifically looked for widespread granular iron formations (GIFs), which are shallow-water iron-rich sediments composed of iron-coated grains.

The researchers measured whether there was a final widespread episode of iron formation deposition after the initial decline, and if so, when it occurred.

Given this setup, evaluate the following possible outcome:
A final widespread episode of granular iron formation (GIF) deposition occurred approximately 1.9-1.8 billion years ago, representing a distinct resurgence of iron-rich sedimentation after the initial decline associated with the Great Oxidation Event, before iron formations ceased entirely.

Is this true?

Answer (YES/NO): YES